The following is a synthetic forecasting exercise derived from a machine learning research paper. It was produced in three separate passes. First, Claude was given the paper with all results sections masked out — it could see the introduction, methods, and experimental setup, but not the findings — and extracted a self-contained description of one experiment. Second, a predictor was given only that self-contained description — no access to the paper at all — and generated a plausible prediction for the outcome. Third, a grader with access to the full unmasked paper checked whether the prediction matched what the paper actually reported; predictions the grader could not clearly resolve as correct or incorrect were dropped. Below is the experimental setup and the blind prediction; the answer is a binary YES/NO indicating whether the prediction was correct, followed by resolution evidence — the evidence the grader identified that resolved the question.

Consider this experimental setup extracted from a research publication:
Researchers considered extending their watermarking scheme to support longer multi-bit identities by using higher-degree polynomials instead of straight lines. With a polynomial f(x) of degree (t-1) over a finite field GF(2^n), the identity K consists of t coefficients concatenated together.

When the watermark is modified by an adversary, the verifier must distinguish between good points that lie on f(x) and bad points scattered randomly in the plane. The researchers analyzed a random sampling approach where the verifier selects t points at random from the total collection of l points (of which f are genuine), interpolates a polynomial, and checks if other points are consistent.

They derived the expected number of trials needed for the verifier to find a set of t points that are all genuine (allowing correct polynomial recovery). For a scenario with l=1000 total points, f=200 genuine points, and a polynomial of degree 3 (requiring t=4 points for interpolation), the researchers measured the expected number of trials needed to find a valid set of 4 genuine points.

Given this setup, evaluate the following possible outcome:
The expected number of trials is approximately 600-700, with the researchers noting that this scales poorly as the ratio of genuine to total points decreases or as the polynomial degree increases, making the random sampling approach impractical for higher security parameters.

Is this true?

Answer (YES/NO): NO